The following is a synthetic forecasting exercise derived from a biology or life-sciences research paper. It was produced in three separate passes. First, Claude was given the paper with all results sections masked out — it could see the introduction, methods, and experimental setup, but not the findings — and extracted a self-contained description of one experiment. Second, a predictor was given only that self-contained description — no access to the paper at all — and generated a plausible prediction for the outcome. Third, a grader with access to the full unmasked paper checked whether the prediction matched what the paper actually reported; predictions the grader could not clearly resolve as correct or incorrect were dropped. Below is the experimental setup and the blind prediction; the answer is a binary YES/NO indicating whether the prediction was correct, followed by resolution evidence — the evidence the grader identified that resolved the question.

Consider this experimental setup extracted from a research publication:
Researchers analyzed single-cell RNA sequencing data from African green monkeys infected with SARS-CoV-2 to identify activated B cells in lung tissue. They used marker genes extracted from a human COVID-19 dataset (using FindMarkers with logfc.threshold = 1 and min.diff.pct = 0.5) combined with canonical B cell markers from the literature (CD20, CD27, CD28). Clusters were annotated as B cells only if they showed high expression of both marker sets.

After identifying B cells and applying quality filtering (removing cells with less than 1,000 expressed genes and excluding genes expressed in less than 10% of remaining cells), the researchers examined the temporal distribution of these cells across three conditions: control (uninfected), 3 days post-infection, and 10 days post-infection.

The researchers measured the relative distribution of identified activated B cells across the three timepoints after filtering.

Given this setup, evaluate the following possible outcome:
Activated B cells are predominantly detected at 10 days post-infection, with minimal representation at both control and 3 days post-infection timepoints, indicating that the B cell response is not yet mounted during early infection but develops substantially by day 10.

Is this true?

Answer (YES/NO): NO